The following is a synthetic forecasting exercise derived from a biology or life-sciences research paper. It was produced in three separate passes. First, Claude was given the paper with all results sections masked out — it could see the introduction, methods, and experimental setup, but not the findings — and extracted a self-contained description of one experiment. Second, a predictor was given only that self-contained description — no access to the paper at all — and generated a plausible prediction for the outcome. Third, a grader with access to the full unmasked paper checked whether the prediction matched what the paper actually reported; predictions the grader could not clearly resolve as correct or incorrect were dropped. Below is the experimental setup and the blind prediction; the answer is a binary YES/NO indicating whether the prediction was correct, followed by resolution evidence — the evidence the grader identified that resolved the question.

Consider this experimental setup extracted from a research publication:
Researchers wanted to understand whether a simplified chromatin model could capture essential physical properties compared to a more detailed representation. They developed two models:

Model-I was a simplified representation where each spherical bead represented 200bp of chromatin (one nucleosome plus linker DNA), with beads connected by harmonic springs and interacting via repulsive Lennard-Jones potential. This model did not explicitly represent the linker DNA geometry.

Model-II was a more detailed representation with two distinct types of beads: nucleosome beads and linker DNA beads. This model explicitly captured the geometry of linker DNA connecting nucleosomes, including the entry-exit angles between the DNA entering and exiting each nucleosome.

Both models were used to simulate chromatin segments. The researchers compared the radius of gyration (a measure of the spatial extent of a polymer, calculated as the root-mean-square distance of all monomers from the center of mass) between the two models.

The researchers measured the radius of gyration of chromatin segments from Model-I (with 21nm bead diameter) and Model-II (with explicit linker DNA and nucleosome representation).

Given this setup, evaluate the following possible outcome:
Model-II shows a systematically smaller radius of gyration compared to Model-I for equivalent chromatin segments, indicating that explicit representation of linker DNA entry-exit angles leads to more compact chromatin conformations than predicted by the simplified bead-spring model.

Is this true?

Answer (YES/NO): NO